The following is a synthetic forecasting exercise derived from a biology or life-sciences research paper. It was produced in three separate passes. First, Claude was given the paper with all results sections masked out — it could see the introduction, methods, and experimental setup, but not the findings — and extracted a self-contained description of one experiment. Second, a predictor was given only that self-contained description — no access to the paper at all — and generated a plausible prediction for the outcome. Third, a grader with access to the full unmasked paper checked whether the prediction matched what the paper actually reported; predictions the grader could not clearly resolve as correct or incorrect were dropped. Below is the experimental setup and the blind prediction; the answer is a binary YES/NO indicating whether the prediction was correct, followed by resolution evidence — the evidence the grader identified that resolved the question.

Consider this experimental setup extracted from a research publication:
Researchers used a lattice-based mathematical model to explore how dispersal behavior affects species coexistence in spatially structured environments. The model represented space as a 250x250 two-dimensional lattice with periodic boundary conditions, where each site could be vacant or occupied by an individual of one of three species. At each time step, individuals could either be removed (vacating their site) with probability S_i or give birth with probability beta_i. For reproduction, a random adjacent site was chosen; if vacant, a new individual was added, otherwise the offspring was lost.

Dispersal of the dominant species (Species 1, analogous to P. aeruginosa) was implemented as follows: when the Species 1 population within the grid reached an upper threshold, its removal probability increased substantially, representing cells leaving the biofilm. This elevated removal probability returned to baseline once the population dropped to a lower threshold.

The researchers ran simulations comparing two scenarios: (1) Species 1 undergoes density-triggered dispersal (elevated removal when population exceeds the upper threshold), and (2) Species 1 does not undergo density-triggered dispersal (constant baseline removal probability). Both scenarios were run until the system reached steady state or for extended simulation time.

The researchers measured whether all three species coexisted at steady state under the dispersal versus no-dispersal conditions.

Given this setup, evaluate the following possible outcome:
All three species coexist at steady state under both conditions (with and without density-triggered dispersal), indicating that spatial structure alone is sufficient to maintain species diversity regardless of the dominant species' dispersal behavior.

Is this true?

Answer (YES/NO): NO